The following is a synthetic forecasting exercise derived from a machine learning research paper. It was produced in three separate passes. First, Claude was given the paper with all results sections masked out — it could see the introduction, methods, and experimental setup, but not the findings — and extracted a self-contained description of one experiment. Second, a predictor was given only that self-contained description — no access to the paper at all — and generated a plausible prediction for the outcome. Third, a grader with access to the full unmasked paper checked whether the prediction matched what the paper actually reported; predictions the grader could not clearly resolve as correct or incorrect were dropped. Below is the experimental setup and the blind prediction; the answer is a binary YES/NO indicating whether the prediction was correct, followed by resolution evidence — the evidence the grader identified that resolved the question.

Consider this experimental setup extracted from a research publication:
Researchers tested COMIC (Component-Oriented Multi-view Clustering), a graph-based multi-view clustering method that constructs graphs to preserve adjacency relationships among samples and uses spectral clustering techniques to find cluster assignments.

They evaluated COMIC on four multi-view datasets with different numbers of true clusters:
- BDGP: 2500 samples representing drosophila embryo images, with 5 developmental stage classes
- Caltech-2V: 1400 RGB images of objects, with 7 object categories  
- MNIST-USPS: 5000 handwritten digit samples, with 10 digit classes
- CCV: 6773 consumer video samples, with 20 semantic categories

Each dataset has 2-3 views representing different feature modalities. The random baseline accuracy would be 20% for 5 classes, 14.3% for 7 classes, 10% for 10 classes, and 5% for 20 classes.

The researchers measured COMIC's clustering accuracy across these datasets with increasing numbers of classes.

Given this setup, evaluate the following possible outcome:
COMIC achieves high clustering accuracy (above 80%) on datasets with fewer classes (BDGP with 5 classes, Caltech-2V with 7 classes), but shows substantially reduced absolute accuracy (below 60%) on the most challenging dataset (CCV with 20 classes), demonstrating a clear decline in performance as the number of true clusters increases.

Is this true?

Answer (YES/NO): NO